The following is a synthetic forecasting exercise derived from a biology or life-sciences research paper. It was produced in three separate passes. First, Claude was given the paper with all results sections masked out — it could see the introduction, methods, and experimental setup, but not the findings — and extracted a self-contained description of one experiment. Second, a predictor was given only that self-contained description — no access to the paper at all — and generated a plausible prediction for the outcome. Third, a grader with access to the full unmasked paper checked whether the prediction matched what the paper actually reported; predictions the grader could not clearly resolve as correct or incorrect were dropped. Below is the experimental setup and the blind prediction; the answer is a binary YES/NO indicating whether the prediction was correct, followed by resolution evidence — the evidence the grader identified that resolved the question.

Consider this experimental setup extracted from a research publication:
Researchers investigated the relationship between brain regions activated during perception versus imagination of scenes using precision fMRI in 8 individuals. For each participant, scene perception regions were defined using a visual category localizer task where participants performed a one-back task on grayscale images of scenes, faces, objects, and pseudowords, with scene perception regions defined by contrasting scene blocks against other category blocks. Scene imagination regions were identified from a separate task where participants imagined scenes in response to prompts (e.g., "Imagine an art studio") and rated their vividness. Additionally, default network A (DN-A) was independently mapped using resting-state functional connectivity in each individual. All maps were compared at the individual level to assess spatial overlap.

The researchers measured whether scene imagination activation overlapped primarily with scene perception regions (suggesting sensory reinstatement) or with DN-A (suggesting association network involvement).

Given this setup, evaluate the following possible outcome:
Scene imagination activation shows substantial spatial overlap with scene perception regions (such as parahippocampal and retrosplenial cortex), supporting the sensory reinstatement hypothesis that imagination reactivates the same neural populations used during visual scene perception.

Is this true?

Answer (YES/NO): NO